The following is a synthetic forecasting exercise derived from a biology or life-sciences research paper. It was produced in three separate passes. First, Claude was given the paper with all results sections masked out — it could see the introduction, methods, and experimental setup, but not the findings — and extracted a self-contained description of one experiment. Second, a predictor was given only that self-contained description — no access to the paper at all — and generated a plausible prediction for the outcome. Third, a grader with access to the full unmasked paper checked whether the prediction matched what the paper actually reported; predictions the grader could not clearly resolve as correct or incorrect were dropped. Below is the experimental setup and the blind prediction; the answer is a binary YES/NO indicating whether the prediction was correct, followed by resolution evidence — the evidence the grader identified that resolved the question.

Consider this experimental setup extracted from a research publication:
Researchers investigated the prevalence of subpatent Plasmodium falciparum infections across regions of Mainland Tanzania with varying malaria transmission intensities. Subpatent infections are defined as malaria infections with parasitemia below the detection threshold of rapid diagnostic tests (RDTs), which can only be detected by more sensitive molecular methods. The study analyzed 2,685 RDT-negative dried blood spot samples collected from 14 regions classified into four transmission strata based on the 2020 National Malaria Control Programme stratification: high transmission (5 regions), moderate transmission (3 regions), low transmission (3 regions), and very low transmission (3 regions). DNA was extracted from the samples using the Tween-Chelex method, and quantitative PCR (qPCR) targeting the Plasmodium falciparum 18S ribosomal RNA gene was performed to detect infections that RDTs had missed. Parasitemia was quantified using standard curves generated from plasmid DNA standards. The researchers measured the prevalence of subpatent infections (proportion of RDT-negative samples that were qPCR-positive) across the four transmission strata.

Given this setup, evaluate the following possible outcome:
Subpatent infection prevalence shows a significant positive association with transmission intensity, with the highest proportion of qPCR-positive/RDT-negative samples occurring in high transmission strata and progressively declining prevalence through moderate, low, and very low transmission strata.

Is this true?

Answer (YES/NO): NO